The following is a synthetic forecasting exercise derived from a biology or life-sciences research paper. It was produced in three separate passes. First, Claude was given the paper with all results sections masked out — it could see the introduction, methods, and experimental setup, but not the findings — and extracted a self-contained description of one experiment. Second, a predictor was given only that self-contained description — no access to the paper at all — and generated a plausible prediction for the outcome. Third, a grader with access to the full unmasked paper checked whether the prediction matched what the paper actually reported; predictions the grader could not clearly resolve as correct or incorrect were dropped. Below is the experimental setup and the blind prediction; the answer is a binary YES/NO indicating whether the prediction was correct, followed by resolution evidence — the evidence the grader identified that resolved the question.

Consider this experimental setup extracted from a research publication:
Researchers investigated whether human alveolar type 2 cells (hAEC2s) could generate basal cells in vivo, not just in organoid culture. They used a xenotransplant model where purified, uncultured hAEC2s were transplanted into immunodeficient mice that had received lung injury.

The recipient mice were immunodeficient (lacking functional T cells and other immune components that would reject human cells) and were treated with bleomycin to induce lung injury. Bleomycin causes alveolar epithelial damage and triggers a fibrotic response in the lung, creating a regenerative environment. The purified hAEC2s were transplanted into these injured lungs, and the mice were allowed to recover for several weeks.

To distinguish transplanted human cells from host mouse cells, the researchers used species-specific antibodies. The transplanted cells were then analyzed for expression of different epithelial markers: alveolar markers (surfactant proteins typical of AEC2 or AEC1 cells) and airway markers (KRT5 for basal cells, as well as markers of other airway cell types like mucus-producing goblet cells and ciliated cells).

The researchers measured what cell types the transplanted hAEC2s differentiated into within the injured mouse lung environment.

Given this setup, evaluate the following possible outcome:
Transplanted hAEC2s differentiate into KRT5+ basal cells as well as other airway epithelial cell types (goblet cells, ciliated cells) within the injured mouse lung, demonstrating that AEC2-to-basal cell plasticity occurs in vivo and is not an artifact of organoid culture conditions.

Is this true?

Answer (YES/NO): NO